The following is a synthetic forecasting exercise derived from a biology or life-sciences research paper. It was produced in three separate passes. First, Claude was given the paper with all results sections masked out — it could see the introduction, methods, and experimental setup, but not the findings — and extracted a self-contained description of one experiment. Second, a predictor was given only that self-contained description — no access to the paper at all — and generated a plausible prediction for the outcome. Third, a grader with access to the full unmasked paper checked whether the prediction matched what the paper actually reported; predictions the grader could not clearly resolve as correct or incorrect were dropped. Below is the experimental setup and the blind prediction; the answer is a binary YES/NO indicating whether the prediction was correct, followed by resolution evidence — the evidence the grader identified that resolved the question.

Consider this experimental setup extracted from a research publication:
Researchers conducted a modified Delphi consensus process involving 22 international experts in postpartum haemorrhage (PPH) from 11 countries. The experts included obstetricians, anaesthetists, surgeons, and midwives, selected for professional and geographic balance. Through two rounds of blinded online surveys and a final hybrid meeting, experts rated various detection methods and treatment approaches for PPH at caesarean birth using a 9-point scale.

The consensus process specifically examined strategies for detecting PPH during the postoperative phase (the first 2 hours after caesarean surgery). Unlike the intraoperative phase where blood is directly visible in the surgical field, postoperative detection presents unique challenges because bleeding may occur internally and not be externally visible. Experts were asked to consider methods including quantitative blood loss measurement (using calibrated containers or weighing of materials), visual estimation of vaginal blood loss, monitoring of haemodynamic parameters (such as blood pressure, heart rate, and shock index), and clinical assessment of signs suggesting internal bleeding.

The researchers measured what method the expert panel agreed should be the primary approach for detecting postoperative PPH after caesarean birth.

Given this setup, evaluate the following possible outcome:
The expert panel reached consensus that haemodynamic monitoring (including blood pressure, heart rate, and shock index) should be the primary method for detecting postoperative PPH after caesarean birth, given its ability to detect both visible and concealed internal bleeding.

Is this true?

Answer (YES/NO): NO